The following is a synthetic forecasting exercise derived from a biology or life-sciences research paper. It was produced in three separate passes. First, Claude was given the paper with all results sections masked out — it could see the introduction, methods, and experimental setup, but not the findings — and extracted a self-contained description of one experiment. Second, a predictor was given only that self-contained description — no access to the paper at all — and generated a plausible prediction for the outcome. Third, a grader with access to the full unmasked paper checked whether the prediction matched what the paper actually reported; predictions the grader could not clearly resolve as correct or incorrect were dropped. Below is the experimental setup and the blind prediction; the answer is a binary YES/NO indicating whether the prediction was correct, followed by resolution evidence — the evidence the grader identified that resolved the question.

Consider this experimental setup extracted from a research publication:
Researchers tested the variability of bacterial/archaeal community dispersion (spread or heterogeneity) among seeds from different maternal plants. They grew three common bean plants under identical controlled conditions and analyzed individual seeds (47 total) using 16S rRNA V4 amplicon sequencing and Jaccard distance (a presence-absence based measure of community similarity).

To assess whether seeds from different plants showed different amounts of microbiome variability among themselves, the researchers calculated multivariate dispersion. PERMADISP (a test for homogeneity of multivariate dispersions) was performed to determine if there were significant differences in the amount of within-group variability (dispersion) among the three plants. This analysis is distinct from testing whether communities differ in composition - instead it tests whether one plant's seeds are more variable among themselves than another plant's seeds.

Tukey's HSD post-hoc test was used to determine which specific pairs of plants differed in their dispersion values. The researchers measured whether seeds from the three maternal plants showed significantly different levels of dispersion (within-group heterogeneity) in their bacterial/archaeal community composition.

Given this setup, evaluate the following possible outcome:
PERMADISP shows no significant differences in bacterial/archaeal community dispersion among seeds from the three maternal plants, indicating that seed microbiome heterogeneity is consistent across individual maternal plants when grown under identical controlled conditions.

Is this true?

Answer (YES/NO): NO